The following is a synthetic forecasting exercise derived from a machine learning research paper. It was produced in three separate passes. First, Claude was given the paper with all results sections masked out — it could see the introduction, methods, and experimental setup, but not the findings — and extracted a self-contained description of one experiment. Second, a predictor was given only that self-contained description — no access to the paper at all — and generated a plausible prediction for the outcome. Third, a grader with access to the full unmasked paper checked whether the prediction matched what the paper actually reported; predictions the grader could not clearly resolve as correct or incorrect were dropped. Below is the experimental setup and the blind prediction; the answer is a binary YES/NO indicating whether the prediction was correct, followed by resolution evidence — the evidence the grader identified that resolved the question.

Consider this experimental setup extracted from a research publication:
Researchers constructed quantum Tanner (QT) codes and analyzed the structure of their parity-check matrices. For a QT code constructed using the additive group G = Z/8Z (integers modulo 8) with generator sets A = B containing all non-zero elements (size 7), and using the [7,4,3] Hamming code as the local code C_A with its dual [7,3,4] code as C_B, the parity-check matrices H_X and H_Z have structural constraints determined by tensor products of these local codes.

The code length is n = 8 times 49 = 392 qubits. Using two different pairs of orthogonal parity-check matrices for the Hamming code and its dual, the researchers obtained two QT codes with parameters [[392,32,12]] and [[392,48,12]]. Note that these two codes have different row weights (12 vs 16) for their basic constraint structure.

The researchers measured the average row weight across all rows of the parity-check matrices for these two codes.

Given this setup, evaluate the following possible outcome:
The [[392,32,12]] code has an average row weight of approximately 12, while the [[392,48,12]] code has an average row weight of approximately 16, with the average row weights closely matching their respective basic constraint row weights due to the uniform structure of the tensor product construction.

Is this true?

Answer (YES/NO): NO